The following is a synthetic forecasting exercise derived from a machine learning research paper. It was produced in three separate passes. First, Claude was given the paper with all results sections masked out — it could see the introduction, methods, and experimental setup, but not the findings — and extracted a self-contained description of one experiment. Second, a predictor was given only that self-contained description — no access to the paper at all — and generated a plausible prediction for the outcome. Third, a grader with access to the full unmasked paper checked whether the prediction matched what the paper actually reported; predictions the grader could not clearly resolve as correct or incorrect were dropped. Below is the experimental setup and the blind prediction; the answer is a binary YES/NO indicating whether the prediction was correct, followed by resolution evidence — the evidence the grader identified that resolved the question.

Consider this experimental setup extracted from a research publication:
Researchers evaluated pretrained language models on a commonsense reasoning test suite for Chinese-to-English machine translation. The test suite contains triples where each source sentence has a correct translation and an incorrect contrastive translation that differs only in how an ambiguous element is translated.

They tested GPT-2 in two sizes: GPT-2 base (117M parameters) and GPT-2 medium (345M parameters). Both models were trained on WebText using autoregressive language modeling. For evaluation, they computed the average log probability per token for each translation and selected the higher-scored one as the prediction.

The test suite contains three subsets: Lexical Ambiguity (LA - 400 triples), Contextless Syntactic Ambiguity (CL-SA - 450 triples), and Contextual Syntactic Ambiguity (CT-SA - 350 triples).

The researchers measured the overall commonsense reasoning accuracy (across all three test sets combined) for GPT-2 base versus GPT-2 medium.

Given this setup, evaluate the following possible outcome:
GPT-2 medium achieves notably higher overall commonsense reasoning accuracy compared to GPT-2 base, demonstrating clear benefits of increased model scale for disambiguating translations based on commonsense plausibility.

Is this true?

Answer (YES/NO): NO